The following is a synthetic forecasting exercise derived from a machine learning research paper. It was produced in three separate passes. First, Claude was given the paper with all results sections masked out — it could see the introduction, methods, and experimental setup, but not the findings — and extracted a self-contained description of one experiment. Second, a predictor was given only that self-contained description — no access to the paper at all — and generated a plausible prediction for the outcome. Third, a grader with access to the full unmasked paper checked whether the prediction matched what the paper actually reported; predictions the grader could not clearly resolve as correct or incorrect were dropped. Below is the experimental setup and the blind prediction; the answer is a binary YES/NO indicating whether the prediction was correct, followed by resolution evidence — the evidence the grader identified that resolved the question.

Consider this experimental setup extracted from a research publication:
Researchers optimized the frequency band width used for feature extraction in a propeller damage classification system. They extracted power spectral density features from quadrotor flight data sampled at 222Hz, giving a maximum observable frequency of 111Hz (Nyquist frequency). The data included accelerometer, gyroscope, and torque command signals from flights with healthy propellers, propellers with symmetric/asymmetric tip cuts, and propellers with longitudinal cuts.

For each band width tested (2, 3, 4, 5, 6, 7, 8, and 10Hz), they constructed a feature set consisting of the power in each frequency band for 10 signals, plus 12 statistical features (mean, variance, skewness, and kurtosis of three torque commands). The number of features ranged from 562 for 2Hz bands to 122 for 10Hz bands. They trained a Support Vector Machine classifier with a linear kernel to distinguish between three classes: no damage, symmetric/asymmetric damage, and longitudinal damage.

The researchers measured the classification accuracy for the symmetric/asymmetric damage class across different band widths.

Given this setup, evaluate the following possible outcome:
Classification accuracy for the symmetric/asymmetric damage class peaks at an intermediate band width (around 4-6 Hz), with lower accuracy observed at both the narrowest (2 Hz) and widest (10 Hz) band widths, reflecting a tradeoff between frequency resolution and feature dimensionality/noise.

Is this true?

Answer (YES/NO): YES